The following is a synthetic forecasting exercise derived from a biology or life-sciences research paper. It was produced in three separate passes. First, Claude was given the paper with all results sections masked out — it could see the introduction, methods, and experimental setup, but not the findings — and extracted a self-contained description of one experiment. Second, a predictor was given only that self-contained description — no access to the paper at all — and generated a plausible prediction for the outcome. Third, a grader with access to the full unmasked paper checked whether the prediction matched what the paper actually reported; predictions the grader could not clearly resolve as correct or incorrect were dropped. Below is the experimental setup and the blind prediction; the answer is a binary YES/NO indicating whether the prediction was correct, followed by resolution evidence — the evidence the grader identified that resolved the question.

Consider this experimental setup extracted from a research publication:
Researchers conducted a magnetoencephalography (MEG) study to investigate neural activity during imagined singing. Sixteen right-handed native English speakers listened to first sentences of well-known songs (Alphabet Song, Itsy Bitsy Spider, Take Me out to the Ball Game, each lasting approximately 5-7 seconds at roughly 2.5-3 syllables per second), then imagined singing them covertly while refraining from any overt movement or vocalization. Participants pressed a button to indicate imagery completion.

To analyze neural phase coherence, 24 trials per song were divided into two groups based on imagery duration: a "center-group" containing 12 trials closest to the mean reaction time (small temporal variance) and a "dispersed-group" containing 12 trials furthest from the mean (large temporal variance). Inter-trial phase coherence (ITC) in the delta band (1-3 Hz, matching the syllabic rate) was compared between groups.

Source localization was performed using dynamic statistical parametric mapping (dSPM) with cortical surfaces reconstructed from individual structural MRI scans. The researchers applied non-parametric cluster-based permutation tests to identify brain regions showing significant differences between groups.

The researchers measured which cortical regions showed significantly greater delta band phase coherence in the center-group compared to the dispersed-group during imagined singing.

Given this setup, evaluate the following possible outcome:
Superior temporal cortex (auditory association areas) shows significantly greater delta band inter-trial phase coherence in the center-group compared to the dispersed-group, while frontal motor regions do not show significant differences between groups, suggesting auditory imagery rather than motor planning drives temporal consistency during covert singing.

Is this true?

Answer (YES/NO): NO